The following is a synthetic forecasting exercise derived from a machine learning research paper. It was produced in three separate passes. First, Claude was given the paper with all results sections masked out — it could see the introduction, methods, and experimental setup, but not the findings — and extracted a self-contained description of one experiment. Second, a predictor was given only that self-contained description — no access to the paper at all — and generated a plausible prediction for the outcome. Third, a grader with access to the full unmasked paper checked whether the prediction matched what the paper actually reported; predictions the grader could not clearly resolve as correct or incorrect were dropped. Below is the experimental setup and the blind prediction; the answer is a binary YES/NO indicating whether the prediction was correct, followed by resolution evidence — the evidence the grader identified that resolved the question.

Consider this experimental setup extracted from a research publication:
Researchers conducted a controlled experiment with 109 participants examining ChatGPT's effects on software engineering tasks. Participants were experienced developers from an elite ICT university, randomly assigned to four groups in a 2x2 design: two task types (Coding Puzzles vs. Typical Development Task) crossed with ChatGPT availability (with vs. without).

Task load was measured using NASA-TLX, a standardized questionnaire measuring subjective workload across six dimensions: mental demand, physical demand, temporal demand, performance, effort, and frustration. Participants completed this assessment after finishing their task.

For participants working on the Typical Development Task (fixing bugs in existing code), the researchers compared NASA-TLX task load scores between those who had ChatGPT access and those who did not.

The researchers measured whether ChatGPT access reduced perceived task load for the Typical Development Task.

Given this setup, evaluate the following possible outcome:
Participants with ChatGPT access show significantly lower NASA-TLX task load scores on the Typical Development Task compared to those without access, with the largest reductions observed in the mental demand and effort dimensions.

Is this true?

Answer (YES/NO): NO